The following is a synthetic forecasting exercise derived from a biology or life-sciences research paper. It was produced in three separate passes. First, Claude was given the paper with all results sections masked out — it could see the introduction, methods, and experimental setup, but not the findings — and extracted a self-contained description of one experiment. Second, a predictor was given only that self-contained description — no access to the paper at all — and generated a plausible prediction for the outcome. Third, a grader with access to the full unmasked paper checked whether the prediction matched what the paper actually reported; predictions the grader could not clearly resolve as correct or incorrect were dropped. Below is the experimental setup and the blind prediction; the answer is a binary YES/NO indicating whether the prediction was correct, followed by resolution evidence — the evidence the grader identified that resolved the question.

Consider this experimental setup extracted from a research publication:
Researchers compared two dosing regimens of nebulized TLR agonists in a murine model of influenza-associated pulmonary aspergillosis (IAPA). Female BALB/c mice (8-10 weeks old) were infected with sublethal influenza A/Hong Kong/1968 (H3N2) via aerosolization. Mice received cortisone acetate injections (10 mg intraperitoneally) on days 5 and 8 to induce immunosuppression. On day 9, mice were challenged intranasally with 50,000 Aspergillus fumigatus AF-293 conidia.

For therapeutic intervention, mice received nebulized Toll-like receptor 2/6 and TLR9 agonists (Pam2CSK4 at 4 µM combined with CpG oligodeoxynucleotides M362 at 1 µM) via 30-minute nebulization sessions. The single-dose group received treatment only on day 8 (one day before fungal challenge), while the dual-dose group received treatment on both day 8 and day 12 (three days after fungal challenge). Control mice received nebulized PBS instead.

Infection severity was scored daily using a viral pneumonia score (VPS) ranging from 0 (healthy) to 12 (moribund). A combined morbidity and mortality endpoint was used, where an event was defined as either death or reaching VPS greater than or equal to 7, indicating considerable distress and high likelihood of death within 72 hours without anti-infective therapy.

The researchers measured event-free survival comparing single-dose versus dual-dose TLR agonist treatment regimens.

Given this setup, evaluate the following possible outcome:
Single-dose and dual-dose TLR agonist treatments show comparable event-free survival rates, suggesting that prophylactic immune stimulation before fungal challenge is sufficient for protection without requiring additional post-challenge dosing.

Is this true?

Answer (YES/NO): NO